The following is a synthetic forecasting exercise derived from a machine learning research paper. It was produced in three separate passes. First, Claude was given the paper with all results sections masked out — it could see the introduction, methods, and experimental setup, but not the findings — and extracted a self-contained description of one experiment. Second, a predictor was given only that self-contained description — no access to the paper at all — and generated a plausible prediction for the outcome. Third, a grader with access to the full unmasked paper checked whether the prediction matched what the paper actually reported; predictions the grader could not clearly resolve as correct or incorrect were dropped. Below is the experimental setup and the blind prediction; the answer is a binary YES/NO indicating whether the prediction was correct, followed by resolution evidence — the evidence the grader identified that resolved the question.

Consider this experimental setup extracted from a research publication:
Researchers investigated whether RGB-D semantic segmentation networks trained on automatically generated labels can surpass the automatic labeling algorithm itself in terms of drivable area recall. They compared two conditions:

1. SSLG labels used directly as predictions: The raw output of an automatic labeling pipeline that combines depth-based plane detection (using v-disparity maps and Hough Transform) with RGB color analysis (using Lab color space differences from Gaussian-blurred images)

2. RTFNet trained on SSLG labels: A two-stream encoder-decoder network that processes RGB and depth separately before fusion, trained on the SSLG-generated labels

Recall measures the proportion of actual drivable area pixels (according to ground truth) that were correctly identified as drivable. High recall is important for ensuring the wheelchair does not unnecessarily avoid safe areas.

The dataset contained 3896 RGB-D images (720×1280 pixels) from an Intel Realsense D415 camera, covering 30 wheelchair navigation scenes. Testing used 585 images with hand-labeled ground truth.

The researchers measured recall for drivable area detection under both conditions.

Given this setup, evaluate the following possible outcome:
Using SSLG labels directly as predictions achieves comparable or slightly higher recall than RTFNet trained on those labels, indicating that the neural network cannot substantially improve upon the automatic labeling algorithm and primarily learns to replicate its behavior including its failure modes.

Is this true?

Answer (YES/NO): NO